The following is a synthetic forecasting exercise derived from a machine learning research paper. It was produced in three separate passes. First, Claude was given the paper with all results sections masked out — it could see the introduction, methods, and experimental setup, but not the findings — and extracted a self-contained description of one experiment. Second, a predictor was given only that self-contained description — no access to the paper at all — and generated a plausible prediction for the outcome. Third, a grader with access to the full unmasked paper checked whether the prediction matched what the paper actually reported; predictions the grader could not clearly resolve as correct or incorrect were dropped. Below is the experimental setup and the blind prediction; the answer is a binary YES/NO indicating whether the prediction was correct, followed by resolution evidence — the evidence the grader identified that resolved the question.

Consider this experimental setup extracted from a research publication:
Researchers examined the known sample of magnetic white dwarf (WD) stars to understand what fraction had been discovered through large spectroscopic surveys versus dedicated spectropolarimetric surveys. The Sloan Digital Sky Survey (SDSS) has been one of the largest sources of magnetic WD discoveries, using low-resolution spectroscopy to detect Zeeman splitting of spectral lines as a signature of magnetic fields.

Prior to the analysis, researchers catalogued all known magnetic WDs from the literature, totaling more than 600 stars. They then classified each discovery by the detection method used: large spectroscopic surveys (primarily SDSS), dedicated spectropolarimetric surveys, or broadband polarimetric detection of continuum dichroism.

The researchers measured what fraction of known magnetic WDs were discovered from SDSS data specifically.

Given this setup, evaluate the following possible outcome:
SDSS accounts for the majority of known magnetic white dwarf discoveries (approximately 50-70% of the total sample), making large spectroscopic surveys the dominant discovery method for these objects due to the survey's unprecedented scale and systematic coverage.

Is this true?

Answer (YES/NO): YES